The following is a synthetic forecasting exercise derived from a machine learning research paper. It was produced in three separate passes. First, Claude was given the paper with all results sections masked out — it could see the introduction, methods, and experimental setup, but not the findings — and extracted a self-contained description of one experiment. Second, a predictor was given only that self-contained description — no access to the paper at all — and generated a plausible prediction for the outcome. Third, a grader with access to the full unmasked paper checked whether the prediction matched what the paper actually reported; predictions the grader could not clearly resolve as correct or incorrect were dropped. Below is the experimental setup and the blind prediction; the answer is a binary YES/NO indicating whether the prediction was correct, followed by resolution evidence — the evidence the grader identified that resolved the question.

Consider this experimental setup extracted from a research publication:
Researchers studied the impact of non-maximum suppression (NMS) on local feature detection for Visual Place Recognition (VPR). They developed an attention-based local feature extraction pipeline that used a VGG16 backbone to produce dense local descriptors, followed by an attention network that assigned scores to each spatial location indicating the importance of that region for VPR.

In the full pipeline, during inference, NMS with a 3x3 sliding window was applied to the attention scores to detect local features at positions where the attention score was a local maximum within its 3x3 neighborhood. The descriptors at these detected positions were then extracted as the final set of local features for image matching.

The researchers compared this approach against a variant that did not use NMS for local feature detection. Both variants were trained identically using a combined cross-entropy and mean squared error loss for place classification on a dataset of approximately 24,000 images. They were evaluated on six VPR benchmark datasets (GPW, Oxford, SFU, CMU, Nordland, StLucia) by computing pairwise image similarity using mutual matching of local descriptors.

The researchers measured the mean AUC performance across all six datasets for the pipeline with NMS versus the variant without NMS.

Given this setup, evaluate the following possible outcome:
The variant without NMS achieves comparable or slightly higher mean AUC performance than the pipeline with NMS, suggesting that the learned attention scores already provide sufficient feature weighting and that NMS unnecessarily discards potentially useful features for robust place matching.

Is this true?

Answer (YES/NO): NO